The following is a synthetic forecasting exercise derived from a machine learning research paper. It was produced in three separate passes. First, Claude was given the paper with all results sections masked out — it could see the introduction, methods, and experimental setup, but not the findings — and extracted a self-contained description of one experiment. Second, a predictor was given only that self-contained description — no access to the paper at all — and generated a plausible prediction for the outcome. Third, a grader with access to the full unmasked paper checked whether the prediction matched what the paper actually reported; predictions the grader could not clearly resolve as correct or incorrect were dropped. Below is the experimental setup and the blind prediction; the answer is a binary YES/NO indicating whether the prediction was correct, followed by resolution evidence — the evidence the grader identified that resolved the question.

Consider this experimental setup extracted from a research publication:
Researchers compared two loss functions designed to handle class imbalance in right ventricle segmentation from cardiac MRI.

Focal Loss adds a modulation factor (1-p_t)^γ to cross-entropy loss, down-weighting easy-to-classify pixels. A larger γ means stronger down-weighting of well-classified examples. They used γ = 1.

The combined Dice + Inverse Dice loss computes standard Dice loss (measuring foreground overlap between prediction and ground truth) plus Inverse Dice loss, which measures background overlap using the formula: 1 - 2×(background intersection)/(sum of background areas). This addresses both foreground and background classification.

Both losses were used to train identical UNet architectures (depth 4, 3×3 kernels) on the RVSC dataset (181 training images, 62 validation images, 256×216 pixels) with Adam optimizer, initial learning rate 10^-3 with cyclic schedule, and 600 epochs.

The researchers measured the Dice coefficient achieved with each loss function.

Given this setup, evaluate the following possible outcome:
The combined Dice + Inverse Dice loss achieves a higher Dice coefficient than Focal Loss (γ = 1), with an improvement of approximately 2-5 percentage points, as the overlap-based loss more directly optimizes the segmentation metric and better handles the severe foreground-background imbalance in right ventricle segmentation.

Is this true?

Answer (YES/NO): NO